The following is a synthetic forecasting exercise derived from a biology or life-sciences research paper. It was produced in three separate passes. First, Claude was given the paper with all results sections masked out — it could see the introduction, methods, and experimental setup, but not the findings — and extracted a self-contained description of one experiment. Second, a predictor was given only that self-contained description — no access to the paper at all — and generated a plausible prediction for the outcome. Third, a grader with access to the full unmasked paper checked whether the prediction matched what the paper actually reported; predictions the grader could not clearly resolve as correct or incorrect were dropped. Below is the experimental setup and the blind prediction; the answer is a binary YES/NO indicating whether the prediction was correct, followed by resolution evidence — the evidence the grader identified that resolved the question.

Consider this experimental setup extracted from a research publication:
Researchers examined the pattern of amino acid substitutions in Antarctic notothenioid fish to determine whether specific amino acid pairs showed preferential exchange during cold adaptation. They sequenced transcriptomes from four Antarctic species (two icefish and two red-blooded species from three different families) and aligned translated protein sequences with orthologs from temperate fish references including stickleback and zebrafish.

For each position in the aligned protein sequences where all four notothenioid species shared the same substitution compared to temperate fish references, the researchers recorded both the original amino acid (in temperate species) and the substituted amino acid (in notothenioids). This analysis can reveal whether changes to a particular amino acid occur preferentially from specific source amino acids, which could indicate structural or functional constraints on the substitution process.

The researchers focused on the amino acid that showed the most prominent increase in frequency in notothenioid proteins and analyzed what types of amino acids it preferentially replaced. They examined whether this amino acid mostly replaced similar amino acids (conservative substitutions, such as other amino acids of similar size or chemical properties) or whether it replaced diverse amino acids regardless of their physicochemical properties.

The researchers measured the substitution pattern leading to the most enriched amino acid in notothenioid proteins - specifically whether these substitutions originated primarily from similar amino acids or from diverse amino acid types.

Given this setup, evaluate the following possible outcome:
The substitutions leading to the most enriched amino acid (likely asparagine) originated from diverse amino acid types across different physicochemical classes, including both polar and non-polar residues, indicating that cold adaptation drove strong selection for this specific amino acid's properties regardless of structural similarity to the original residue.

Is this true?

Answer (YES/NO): NO